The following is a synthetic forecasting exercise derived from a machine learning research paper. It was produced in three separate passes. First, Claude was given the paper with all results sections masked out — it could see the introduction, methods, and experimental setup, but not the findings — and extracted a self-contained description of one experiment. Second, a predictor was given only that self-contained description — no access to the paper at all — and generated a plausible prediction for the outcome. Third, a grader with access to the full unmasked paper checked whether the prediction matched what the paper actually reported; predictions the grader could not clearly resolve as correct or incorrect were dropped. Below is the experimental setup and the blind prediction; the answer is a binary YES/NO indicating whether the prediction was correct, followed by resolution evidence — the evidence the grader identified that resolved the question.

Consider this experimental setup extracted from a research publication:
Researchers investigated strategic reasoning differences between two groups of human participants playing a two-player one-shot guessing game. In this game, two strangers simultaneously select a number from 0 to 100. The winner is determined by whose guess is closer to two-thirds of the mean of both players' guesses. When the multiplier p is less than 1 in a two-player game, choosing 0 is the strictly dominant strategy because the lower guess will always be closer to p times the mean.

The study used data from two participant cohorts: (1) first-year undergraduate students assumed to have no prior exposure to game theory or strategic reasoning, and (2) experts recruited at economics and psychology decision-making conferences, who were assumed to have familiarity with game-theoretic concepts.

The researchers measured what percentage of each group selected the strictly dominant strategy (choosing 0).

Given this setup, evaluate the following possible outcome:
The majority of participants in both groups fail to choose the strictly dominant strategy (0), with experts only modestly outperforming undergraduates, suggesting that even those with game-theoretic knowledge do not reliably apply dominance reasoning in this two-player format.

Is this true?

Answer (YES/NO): NO